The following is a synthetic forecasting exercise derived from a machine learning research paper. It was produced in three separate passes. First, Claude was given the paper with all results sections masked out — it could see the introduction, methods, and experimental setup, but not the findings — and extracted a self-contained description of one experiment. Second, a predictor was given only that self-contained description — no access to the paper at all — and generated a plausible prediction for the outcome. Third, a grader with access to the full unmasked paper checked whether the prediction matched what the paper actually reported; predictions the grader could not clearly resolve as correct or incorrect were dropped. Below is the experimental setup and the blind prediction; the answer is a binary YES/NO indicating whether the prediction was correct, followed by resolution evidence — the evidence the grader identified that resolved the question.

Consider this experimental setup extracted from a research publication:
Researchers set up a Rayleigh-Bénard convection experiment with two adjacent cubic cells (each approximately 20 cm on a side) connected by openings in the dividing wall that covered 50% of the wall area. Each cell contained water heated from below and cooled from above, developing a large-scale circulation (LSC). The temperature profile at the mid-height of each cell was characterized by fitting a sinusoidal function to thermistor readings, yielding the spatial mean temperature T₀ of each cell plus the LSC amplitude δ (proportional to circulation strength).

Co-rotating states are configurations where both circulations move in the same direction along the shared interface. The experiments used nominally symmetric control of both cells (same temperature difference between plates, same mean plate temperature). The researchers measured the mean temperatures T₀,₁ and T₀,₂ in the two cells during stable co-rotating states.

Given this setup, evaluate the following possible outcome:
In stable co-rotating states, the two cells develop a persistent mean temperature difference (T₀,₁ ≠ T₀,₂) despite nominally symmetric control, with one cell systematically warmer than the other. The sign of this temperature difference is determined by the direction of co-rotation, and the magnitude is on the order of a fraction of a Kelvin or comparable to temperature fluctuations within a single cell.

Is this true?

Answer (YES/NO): YES